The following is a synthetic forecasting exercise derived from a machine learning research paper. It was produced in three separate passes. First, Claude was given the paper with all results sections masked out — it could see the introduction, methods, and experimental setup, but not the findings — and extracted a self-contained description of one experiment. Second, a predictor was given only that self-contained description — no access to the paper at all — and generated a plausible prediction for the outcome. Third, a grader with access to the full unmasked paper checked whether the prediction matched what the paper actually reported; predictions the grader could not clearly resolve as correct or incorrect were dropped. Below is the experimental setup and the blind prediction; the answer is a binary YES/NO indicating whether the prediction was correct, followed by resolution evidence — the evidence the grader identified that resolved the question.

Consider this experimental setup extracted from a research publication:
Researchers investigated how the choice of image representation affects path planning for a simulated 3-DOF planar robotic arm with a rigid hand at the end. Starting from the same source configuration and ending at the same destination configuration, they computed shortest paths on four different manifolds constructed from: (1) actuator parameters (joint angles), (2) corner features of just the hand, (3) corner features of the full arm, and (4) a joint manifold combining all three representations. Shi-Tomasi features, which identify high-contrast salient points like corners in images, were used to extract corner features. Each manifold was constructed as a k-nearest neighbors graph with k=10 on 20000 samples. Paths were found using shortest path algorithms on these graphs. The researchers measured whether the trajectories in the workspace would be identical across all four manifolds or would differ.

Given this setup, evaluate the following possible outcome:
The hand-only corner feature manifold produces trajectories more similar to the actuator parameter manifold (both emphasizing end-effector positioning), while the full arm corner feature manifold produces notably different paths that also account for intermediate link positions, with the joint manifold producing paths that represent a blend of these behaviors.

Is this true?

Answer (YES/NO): NO